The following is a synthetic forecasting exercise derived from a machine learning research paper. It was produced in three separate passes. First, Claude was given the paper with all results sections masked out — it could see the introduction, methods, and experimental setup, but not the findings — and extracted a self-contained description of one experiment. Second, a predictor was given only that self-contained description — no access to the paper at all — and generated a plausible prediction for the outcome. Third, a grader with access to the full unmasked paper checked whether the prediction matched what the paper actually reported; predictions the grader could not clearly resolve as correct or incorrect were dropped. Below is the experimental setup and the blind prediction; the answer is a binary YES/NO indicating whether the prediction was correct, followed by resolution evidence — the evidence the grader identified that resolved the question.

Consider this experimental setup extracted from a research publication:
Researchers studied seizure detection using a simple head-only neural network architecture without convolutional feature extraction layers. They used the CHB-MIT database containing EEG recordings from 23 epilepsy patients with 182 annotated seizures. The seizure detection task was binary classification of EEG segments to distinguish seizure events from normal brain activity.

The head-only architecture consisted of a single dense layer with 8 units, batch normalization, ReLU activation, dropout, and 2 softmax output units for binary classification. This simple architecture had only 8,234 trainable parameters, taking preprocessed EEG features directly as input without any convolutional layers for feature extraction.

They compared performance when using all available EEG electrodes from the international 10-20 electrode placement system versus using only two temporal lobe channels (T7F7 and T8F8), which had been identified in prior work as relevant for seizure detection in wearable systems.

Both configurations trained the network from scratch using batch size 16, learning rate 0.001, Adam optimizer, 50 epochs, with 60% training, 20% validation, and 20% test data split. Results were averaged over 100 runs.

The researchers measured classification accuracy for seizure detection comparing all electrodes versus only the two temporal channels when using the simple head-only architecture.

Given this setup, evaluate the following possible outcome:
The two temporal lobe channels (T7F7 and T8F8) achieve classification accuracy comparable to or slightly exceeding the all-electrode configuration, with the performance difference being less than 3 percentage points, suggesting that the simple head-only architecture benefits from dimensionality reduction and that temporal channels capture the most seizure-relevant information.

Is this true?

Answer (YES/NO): YES